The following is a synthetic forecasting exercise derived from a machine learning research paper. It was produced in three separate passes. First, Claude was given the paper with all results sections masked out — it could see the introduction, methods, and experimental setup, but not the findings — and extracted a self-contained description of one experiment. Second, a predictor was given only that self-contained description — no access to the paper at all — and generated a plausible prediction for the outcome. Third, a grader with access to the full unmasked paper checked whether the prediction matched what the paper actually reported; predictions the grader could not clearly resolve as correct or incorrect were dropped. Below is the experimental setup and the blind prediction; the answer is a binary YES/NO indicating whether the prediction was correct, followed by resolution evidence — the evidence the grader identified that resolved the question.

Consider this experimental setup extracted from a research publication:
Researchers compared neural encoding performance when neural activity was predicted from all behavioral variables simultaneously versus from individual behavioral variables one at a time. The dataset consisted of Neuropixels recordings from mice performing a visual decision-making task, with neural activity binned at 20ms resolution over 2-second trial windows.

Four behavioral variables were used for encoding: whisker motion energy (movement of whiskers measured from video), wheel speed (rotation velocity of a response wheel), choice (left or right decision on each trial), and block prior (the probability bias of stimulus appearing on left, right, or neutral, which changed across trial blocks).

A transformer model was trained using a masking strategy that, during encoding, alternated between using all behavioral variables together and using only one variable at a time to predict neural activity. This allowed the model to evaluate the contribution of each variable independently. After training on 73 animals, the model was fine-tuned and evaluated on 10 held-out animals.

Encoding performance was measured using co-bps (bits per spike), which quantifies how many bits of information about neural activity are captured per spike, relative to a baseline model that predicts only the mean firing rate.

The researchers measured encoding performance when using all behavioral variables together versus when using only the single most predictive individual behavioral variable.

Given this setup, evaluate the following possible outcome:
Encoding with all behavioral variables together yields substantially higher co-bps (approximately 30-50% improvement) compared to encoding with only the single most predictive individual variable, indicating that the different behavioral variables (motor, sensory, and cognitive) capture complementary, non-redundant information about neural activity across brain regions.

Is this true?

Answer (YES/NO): NO